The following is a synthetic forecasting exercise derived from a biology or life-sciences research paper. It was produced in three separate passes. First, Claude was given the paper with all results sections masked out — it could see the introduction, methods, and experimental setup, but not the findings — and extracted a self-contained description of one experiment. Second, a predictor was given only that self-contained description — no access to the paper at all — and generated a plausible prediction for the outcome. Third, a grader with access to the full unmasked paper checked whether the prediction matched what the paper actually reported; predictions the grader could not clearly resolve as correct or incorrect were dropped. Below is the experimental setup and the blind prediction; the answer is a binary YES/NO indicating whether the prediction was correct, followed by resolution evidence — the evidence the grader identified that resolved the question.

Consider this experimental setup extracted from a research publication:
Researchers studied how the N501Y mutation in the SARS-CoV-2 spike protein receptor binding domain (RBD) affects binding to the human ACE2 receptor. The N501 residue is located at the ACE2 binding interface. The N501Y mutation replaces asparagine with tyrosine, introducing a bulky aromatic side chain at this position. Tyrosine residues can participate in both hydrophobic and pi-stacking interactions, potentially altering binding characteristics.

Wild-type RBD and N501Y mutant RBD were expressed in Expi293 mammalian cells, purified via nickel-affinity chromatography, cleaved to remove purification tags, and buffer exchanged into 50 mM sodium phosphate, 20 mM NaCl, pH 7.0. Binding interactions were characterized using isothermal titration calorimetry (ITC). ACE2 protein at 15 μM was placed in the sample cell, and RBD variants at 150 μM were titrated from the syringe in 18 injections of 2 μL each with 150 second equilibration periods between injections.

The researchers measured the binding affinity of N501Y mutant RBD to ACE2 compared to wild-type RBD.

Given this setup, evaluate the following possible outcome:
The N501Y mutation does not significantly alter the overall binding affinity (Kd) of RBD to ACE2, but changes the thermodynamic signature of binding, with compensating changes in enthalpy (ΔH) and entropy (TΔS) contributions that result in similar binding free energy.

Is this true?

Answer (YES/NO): NO